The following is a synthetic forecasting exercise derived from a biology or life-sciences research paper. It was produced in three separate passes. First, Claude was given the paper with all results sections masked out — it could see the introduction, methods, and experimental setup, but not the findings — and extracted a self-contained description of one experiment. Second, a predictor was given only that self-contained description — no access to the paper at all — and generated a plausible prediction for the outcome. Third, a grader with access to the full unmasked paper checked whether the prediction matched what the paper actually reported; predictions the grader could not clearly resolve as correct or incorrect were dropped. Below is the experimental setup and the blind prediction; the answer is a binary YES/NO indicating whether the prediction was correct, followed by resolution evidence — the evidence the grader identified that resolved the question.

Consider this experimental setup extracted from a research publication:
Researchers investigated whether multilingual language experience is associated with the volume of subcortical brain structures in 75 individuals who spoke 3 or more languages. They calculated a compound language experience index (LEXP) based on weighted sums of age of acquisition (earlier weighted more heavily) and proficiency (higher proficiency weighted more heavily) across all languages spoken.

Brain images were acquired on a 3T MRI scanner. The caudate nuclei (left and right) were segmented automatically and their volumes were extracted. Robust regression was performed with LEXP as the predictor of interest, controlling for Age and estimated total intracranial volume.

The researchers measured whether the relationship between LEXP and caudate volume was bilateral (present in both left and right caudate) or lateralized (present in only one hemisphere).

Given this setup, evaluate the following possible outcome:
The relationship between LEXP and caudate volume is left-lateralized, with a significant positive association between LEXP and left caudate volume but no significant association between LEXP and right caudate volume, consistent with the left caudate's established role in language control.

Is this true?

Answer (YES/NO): NO